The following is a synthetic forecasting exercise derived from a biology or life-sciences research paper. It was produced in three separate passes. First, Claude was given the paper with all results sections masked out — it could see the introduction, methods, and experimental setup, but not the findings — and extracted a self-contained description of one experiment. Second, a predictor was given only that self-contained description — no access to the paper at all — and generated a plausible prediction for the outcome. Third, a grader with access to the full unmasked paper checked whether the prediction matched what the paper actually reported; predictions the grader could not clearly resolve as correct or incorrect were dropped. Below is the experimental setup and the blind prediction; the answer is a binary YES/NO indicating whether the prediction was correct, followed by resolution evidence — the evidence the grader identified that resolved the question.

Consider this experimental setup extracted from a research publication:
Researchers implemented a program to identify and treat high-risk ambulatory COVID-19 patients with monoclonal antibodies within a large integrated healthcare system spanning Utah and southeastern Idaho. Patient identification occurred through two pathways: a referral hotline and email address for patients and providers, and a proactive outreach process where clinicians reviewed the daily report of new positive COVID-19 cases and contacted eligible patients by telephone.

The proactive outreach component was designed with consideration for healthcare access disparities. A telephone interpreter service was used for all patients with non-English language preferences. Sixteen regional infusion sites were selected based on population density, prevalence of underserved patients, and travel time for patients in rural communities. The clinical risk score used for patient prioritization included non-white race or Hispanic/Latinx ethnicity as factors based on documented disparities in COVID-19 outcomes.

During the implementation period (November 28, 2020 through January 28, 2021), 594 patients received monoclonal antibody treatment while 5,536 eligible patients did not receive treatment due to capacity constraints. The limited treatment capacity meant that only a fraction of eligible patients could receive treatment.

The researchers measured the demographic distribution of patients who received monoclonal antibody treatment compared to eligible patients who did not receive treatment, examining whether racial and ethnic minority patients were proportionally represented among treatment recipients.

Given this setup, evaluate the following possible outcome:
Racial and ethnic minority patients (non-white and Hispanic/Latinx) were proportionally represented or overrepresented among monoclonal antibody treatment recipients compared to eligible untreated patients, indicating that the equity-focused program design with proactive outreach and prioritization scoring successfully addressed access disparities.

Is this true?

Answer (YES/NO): NO